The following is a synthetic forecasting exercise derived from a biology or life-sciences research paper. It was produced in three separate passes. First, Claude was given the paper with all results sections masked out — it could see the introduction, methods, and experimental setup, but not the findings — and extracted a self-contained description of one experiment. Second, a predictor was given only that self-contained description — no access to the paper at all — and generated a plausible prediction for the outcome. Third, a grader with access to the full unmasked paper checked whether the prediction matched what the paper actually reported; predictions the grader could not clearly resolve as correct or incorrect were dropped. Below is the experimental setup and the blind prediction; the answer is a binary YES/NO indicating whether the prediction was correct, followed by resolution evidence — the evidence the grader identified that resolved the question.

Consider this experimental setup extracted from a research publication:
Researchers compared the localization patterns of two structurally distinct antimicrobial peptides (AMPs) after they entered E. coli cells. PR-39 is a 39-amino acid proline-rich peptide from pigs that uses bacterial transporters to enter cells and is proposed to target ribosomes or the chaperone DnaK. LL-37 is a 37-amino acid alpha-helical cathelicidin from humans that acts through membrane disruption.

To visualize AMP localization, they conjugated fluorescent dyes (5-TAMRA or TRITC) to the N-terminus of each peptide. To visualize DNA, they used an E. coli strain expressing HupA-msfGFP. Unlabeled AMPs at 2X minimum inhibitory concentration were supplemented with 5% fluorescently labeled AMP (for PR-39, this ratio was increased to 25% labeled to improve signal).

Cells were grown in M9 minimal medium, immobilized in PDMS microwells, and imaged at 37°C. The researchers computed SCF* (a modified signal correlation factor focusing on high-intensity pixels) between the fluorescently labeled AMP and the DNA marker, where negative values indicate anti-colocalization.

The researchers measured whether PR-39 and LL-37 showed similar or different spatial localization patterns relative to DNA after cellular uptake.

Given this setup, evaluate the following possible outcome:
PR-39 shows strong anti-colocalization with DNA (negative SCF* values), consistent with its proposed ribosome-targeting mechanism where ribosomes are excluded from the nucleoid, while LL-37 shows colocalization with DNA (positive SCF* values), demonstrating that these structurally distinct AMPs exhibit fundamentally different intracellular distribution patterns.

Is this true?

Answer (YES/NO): NO